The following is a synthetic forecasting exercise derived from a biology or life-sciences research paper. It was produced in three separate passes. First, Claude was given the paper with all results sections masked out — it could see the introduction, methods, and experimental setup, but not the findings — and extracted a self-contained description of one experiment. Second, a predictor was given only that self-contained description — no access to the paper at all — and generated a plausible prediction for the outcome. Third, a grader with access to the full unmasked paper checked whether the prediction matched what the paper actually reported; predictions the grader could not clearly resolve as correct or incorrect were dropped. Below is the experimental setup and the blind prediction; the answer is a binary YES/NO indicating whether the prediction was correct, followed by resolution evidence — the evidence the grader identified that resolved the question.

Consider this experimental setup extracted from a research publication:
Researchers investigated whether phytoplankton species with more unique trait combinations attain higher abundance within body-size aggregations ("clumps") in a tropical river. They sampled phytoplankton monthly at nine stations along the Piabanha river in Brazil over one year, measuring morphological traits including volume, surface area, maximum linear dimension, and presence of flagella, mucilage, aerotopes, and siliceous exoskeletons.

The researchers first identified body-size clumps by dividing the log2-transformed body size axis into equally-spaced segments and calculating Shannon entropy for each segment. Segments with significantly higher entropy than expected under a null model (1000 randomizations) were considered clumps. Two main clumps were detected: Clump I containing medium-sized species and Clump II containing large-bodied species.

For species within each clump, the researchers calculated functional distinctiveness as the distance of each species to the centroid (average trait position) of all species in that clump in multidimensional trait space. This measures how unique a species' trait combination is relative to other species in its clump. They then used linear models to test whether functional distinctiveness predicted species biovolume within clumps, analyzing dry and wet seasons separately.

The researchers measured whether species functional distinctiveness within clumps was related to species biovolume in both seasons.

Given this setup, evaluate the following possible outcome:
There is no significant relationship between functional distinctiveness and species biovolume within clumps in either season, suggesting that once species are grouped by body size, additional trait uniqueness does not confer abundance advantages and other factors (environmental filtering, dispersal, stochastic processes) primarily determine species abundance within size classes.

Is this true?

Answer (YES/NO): NO